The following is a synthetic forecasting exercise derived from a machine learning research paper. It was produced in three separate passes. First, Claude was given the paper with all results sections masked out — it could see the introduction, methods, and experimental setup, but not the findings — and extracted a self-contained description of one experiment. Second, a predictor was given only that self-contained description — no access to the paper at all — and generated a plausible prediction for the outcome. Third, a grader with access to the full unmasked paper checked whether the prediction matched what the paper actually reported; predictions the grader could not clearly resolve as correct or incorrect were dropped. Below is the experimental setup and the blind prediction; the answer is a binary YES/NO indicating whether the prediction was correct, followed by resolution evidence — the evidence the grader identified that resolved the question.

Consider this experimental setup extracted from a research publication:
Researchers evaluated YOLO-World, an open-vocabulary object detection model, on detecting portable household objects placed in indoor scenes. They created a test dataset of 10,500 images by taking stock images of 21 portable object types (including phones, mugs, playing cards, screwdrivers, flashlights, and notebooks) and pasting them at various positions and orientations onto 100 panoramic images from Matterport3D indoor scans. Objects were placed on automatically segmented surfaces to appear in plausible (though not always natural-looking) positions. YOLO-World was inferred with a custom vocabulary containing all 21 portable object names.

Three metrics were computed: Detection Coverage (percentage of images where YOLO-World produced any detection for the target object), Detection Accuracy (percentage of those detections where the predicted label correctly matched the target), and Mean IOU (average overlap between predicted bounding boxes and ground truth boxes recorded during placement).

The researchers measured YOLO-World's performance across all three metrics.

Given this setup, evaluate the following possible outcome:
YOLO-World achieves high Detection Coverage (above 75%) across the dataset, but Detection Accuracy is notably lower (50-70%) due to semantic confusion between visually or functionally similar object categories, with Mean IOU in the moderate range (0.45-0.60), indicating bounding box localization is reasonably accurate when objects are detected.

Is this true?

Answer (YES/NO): NO